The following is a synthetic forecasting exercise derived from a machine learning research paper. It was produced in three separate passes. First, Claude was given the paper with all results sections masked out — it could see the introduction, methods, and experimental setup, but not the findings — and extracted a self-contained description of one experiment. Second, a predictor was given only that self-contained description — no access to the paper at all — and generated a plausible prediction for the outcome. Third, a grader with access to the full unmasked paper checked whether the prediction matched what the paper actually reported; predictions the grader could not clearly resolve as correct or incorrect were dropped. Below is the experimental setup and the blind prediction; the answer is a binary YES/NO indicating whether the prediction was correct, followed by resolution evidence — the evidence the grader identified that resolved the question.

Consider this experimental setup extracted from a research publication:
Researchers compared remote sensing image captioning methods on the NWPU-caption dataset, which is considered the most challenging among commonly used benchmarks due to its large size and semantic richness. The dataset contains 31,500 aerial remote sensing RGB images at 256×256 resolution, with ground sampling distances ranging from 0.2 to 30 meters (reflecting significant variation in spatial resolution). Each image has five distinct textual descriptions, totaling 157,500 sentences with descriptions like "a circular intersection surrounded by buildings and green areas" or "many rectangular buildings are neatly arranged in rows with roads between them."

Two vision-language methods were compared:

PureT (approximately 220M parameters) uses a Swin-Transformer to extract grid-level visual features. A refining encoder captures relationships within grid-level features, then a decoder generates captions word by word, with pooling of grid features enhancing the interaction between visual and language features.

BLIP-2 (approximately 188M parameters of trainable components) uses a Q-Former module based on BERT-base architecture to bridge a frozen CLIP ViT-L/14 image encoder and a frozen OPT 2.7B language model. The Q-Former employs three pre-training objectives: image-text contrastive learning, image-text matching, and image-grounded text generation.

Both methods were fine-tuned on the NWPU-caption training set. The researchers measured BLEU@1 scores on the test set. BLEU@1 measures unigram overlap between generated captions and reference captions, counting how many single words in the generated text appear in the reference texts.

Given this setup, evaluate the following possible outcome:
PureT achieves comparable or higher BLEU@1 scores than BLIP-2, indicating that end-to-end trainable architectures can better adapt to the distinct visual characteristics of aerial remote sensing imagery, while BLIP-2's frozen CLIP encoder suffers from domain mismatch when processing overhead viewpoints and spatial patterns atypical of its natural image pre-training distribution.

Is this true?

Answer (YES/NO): YES